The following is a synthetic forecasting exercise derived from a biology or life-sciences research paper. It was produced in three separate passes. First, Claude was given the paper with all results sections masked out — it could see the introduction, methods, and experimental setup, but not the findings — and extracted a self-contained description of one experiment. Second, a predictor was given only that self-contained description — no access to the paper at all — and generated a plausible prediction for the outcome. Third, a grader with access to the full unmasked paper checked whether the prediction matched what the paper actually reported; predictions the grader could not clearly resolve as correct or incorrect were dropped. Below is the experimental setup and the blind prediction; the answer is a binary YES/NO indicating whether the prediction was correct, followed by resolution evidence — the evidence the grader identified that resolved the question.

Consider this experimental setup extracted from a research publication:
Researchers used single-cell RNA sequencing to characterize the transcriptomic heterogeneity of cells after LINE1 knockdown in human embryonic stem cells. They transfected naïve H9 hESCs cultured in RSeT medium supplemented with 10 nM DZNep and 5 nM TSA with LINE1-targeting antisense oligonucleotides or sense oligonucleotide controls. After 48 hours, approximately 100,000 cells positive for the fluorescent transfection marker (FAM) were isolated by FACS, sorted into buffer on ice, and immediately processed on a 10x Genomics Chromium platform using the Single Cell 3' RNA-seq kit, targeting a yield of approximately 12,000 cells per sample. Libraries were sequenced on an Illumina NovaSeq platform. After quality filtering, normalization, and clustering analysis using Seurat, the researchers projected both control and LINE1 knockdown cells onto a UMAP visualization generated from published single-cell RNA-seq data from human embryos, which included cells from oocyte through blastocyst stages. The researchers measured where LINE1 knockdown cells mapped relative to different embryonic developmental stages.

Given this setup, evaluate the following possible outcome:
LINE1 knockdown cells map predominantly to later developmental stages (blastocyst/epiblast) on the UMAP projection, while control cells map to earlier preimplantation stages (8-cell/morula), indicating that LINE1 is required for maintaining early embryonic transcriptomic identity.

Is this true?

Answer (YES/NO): NO